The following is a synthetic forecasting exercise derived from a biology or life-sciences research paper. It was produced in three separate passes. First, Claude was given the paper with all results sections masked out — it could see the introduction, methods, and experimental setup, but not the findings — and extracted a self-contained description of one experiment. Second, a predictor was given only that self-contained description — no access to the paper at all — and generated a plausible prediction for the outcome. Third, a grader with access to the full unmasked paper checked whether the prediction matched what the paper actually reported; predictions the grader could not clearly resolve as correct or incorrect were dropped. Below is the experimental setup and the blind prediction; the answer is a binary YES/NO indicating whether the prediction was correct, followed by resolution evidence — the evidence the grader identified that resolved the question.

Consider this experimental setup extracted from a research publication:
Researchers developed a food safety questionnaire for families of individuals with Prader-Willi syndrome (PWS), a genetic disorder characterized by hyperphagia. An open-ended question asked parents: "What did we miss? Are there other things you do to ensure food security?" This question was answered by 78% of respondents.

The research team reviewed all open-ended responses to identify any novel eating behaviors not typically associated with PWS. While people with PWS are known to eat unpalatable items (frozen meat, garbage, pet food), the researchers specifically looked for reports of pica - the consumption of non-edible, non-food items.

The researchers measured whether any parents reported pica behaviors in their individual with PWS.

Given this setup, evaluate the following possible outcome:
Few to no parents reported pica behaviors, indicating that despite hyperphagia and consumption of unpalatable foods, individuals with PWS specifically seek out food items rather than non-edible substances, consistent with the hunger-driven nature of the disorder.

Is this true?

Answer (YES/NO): NO